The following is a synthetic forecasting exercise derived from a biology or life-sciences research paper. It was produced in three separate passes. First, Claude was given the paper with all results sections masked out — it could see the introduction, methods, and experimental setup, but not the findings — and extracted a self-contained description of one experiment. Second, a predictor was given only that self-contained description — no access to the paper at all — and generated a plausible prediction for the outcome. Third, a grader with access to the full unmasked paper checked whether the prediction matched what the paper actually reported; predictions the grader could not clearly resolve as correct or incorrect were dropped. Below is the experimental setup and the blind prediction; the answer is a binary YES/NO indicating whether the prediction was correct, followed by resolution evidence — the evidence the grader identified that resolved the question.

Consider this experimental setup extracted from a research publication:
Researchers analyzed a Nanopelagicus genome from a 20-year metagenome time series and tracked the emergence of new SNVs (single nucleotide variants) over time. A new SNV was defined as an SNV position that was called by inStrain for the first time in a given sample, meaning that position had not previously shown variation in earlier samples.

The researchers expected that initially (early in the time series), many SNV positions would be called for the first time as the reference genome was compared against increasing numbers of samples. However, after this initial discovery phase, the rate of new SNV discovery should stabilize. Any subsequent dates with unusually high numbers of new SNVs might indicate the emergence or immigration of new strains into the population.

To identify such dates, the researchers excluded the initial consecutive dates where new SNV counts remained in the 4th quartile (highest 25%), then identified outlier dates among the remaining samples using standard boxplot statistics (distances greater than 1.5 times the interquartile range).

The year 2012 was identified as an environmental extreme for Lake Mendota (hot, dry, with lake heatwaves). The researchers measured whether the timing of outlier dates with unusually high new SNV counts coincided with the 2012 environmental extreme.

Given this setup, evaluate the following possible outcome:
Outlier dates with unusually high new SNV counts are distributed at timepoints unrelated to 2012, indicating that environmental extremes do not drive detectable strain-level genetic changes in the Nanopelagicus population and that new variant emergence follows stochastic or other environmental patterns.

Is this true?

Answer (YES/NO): NO